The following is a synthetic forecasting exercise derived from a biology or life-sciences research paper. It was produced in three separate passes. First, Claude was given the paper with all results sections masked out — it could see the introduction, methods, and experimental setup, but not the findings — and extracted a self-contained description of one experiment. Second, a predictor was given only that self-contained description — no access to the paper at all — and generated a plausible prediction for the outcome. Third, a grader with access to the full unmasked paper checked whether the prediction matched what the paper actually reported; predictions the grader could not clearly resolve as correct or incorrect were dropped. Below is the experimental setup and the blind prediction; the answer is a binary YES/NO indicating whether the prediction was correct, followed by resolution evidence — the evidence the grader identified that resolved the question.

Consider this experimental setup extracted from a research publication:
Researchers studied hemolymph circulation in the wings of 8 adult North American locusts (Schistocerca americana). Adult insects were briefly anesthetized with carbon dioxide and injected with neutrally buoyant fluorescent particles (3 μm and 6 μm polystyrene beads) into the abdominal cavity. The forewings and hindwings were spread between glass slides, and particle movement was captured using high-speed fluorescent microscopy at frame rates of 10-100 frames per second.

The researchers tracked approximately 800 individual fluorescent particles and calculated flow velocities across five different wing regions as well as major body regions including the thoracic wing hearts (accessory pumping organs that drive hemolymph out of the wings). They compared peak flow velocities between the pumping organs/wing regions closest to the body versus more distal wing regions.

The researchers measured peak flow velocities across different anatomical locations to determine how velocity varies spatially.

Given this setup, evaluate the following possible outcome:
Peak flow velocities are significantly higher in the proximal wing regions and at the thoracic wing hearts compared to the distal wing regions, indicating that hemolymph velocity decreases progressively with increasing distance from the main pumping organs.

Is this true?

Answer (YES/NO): YES